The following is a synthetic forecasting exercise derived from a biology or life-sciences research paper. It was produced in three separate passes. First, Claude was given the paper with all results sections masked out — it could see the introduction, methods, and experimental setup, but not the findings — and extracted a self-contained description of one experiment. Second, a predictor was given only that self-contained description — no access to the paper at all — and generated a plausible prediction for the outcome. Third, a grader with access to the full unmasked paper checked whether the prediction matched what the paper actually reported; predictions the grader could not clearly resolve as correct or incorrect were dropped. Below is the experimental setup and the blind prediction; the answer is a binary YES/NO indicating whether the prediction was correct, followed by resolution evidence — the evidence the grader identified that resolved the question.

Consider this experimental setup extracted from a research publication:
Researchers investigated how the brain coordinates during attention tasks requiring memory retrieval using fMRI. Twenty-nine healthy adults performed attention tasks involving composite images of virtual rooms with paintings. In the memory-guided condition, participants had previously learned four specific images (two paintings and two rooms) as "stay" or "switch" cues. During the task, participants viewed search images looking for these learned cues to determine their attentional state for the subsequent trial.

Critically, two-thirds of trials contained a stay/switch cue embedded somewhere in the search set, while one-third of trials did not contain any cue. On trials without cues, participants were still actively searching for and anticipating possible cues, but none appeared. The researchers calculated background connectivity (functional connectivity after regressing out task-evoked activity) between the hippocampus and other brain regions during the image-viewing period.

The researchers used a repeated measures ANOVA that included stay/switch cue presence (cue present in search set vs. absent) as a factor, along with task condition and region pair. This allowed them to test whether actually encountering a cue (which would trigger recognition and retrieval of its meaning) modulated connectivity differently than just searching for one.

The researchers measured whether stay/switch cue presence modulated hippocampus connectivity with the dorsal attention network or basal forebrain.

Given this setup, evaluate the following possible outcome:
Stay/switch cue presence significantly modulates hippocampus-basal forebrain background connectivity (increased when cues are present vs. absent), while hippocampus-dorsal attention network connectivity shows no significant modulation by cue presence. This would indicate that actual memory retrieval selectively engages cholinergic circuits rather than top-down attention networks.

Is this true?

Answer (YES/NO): NO